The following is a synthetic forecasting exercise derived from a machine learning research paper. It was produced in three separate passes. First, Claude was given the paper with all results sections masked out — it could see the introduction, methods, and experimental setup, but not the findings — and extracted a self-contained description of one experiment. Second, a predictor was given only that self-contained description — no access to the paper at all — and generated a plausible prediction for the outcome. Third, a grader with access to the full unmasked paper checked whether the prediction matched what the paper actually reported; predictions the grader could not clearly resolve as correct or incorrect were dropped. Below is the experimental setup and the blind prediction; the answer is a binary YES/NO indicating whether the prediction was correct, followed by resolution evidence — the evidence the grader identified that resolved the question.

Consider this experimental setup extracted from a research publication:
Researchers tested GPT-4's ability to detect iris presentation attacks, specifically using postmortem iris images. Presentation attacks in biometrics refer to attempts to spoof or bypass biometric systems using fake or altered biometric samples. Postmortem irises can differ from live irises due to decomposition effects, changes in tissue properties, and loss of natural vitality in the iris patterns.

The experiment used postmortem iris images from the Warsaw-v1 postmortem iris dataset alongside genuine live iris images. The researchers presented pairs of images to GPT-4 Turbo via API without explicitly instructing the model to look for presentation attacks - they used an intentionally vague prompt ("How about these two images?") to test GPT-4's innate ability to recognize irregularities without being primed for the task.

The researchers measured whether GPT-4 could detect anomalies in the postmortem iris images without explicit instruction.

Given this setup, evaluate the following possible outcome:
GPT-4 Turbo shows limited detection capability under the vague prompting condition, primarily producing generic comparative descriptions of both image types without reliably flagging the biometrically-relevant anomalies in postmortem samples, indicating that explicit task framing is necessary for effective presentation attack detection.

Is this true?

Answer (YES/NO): NO